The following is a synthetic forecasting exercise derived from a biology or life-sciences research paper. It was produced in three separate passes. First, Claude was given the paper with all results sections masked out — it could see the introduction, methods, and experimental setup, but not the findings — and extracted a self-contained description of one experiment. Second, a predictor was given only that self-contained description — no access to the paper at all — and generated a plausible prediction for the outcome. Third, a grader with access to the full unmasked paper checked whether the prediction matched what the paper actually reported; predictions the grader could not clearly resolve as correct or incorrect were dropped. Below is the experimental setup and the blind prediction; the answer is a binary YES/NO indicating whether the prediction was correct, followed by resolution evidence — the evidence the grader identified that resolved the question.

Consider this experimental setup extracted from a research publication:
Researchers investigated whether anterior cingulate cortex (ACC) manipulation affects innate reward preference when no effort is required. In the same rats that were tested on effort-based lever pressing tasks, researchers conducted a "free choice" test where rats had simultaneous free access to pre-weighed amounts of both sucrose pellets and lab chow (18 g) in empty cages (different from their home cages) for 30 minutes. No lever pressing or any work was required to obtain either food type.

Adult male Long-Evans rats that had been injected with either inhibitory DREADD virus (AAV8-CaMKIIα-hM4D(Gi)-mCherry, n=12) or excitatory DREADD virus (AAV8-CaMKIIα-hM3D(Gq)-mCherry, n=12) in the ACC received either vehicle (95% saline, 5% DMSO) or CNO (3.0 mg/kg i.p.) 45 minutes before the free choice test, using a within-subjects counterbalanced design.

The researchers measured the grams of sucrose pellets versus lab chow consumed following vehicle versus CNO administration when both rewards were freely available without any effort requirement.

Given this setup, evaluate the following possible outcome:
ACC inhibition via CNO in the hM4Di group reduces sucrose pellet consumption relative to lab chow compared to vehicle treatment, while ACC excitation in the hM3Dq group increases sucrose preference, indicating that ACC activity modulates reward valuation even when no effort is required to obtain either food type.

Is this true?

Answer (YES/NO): NO